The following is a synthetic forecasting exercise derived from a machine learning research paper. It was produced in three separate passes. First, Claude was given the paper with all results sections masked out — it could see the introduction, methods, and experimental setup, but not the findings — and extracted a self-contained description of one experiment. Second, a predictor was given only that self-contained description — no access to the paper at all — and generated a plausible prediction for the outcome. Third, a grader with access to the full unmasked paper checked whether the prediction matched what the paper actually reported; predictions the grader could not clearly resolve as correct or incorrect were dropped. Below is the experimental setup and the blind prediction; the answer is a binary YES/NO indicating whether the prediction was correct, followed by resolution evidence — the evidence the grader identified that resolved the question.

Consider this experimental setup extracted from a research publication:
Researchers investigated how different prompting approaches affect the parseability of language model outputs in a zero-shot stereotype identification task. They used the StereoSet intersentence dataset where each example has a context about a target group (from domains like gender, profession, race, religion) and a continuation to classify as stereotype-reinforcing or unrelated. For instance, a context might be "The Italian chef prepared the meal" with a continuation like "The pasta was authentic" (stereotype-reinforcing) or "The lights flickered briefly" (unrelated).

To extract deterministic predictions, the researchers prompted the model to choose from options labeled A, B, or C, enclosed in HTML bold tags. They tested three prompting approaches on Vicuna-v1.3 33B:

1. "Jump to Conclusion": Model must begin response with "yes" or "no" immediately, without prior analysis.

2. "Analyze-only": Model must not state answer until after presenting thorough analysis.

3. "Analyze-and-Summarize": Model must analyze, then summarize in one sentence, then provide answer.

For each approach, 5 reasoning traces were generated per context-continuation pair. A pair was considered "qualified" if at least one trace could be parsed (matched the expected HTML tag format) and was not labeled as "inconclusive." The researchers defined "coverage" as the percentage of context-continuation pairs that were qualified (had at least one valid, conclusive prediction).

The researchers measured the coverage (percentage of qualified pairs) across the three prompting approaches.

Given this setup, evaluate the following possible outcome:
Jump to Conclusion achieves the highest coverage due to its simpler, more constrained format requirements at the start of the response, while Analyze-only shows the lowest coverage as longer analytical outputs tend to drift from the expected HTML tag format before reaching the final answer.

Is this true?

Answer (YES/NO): NO